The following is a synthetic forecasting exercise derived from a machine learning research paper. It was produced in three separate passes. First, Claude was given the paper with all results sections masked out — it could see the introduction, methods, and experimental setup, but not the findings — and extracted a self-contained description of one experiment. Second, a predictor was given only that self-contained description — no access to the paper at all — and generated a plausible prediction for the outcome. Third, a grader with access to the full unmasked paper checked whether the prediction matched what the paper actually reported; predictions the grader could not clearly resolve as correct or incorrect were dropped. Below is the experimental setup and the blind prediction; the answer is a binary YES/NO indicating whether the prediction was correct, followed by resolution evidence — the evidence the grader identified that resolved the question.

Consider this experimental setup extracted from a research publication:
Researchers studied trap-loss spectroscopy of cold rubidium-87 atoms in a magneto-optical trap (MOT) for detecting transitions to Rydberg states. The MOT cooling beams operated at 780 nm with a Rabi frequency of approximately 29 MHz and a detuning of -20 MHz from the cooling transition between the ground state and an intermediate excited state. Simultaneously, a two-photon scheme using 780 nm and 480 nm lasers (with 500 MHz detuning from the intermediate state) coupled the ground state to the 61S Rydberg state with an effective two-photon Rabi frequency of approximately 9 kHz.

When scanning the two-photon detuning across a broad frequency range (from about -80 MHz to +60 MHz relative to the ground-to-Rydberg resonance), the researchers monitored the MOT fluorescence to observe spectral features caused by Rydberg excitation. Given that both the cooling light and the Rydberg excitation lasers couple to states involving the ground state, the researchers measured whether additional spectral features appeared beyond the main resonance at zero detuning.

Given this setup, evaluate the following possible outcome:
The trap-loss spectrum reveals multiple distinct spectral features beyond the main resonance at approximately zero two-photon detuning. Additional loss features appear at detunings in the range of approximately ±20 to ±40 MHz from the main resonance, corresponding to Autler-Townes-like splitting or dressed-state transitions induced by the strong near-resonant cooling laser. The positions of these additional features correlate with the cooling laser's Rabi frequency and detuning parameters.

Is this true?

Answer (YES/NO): NO